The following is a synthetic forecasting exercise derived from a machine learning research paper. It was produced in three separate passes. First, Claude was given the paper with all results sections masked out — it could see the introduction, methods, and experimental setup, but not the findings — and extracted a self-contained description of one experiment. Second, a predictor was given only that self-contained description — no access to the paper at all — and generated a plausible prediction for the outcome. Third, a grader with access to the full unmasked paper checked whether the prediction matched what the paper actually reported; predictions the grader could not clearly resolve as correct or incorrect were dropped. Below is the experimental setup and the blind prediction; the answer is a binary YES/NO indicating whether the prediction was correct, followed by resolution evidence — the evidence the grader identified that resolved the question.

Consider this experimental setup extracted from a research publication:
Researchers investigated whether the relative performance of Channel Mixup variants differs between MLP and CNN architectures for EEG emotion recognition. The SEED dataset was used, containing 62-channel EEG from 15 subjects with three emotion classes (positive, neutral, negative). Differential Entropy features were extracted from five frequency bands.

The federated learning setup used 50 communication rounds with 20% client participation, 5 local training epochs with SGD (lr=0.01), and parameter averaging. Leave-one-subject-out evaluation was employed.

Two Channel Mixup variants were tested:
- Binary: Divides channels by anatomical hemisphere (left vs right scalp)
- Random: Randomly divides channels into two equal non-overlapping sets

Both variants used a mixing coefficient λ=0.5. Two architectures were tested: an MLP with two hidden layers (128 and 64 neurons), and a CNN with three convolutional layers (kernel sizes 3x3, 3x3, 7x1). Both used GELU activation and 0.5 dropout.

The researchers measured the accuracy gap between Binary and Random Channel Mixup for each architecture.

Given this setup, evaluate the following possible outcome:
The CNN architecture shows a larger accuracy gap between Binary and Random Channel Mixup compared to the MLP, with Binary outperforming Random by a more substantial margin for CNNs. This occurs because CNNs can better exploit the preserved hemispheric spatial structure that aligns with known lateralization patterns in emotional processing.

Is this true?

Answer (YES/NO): NO